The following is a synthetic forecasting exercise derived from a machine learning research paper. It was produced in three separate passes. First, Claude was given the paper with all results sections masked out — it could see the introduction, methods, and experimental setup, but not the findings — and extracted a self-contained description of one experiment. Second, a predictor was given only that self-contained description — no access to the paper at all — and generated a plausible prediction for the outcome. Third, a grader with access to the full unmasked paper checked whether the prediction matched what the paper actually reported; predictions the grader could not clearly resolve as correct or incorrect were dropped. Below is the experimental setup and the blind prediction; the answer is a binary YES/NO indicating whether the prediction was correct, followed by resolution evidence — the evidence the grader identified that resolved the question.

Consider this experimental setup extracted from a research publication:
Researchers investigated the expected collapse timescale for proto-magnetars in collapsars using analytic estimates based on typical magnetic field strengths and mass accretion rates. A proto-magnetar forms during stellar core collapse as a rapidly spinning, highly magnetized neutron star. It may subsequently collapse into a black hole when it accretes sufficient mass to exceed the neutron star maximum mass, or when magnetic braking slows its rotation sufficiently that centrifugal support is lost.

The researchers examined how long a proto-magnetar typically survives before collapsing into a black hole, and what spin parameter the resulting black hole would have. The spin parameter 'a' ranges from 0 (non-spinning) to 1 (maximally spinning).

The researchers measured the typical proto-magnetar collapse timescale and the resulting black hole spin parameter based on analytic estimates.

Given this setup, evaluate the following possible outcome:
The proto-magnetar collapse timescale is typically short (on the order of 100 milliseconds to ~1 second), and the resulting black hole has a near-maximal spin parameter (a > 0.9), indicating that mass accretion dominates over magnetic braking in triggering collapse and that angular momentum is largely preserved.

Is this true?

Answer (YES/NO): NO